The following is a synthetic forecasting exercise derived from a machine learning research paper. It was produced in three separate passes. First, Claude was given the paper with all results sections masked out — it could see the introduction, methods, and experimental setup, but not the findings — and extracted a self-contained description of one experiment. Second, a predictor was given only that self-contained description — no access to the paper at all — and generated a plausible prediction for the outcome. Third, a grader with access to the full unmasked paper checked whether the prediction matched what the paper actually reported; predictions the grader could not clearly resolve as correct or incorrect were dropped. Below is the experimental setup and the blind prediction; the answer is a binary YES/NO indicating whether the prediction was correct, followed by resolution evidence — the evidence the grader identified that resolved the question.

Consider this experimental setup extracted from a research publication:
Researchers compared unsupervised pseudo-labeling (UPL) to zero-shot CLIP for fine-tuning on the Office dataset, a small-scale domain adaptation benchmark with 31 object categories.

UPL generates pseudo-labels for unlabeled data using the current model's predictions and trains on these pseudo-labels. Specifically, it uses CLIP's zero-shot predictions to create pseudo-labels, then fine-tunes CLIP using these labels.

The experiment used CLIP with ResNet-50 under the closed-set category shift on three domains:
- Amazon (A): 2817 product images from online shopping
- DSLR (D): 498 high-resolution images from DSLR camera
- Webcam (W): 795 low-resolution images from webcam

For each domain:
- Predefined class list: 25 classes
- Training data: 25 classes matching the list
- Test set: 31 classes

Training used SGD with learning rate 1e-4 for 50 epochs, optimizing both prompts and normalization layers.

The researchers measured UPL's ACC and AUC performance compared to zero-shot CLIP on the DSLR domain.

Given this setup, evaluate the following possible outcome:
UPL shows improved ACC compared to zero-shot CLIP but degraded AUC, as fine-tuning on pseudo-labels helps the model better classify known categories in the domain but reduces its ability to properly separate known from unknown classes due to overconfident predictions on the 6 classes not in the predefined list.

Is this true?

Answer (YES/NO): NO